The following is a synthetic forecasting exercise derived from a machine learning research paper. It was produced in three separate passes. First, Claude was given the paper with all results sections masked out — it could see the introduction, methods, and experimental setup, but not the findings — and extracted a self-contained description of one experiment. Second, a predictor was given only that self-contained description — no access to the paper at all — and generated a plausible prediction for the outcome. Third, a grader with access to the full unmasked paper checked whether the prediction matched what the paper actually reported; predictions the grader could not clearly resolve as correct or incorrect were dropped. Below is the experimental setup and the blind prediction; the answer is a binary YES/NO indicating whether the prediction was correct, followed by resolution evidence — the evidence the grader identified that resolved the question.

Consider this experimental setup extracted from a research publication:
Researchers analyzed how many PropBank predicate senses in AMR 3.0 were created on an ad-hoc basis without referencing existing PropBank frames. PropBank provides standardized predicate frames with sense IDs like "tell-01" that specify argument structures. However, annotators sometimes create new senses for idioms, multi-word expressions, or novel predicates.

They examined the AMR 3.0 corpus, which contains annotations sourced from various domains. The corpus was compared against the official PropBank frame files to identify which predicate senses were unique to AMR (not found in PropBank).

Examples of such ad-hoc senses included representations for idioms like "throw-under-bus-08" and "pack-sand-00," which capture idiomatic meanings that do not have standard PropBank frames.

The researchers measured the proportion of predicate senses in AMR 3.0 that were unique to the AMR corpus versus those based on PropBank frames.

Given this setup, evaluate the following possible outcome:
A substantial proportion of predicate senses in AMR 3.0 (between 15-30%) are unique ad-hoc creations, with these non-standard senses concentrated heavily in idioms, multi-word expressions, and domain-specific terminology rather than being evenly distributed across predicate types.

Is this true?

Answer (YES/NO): NO